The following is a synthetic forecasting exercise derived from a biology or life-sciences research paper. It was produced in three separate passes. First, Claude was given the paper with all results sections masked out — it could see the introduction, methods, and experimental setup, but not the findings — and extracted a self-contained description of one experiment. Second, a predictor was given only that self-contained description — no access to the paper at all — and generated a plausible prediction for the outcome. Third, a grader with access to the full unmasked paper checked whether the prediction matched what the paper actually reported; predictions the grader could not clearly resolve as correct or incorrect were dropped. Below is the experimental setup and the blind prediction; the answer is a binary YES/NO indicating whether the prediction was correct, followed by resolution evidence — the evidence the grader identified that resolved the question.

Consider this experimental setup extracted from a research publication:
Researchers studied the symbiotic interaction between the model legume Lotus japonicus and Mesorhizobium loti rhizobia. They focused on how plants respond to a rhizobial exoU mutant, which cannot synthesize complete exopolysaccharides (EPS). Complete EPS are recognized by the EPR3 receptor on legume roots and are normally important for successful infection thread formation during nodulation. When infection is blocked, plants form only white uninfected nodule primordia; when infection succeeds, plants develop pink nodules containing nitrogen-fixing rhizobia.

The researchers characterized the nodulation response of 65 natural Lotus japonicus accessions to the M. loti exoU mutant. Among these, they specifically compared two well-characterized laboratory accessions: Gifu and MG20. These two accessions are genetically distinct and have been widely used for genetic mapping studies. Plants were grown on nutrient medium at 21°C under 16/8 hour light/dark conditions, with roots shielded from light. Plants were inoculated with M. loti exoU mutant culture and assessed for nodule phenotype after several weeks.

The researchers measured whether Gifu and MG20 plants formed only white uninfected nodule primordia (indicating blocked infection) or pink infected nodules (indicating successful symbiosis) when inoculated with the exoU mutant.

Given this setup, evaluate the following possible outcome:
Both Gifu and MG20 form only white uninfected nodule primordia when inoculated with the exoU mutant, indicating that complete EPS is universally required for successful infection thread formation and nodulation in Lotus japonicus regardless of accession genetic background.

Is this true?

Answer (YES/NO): NO